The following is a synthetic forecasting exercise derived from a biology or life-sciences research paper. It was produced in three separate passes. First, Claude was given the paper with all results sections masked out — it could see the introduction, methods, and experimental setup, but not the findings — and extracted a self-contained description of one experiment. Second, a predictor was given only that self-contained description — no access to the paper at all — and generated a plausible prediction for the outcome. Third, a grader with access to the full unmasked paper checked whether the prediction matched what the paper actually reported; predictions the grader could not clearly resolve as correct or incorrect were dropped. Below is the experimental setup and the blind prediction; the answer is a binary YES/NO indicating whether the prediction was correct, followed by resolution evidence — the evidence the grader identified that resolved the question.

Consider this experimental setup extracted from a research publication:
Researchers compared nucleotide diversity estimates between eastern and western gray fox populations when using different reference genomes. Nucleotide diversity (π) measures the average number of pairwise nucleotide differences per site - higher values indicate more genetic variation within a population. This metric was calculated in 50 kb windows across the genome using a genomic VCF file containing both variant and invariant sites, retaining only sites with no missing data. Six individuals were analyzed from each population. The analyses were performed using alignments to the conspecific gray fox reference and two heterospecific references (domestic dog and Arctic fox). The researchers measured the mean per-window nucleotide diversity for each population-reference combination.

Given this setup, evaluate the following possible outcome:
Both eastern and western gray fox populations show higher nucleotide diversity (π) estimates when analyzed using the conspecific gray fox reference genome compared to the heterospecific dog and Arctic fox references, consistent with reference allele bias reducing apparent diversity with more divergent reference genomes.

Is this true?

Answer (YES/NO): YES